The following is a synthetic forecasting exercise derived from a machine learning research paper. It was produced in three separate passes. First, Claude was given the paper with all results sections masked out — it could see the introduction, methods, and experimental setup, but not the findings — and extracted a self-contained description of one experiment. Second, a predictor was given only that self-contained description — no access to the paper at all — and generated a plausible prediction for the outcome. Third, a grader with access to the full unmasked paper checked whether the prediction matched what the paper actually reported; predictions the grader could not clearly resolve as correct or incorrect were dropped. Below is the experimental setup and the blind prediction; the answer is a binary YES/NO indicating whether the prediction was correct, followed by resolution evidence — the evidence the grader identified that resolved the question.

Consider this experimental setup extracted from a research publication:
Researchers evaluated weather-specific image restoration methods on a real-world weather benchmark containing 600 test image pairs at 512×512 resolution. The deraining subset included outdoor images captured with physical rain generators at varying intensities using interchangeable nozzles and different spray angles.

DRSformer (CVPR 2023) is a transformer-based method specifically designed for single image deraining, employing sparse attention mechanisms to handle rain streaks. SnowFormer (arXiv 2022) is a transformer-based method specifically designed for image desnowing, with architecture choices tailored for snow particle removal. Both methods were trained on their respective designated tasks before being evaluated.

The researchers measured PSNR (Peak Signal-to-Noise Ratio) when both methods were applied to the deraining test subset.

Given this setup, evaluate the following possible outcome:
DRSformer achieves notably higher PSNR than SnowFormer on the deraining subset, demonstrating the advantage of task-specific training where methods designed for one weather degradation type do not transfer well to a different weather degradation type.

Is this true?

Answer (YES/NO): NO